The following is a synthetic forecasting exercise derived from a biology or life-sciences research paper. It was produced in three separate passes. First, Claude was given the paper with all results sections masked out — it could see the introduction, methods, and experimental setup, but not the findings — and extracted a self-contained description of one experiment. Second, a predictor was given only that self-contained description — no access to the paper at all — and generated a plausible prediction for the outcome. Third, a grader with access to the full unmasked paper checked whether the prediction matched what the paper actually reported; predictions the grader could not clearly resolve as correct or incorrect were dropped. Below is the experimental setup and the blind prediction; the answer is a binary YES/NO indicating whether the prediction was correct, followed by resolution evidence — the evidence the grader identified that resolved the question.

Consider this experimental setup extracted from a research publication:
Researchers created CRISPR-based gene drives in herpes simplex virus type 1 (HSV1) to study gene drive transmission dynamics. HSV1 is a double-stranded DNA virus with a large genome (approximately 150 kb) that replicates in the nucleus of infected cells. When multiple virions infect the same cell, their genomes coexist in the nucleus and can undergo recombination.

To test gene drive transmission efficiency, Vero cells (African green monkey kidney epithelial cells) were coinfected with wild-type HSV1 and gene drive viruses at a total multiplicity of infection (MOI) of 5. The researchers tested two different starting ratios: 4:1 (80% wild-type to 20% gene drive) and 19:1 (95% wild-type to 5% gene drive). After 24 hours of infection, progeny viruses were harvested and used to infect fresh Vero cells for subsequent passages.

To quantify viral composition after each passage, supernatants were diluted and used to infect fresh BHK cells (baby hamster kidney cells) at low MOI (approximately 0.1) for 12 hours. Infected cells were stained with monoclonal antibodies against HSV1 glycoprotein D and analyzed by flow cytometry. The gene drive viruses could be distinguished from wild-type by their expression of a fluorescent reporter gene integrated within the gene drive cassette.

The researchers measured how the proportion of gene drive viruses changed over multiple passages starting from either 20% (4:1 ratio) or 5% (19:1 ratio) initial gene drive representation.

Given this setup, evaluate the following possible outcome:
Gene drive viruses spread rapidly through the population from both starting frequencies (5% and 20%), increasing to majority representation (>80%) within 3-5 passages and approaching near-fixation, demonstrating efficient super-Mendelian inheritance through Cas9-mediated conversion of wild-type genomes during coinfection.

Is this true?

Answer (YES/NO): NO